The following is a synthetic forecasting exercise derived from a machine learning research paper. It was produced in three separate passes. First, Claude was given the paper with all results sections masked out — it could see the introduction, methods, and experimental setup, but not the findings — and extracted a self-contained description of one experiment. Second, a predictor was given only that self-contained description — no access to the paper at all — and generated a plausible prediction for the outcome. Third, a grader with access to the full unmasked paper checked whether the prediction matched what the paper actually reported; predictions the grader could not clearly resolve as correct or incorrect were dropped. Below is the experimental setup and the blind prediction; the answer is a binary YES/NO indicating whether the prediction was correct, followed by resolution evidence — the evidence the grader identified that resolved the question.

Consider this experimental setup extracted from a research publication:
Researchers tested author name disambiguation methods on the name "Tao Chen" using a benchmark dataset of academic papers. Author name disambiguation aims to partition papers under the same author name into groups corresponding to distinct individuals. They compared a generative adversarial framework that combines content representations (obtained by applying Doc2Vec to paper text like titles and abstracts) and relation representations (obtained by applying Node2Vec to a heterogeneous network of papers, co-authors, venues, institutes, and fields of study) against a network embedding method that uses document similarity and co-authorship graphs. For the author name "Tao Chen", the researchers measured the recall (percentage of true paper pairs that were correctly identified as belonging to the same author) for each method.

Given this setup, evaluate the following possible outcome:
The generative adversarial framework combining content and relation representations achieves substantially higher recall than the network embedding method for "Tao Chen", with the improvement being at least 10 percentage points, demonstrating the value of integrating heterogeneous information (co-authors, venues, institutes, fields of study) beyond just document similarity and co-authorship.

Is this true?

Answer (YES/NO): YES